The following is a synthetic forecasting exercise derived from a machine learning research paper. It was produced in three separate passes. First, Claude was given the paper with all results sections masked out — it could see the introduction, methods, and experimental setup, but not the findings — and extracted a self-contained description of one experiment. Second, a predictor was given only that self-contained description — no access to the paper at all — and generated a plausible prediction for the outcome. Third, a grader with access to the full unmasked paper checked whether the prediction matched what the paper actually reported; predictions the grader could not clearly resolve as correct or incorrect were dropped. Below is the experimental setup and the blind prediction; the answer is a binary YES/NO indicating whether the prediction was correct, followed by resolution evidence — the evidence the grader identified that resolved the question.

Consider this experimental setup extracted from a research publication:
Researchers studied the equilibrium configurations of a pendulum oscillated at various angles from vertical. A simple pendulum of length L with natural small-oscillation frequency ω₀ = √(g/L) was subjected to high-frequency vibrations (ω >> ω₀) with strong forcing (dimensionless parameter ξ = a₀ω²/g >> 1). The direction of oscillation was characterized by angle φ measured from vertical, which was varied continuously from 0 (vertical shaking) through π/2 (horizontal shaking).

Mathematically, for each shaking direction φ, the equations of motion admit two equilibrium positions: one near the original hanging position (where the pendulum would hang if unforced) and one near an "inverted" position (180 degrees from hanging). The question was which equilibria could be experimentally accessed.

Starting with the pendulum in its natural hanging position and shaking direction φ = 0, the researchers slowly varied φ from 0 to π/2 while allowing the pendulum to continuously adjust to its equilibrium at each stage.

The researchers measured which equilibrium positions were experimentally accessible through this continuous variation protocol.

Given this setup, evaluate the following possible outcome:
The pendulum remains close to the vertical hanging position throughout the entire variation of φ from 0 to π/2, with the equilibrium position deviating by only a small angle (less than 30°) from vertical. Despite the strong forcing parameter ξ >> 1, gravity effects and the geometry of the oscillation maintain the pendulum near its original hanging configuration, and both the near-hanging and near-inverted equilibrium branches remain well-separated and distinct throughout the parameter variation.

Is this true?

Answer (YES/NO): NO